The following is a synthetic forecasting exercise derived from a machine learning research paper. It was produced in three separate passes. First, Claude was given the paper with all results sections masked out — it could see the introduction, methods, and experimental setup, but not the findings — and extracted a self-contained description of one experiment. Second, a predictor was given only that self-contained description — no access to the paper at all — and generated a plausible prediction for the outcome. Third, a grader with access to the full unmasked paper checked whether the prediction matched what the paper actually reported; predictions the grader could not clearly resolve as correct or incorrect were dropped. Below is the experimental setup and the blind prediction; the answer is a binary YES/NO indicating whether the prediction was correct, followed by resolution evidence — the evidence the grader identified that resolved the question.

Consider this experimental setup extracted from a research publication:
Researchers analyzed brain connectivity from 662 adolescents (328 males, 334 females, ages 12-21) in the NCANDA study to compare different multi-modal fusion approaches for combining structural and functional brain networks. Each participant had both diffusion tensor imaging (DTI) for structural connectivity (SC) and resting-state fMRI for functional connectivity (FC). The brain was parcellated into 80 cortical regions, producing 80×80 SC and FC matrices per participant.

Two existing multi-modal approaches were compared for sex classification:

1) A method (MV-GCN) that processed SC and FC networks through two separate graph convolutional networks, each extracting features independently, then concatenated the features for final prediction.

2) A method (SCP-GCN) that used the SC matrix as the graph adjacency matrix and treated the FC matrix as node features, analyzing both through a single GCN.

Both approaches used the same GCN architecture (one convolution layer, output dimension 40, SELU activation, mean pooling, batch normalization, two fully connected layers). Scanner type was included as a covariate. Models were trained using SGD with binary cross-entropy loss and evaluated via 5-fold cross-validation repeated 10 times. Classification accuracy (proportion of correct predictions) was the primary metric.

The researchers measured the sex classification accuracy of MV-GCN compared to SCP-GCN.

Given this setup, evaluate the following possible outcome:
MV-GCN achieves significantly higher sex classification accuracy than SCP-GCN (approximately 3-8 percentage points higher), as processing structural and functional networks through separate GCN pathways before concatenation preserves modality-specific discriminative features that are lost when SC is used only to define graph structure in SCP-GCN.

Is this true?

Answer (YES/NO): NO